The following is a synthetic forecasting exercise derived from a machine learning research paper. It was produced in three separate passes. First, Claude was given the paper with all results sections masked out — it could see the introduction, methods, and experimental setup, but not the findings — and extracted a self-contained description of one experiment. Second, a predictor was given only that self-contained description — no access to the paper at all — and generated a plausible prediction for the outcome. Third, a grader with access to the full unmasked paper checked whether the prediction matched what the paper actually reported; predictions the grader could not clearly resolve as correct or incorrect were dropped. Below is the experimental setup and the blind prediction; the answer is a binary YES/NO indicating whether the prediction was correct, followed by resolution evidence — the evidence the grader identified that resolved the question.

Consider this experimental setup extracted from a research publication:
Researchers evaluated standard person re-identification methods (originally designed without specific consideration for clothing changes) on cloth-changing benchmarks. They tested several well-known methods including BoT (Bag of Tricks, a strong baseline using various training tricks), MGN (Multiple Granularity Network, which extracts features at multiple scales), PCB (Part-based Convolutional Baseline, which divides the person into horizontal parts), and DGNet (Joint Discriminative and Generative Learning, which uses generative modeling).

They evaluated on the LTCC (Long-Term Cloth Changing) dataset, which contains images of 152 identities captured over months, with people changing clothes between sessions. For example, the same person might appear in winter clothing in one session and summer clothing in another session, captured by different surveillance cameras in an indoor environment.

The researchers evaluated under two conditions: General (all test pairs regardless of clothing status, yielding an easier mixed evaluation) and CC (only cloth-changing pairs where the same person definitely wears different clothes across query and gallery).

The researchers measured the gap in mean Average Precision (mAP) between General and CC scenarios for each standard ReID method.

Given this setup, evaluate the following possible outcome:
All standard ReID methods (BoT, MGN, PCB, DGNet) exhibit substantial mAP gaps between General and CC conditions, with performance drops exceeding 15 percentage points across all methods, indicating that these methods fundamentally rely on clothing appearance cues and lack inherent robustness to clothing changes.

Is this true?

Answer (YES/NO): YES